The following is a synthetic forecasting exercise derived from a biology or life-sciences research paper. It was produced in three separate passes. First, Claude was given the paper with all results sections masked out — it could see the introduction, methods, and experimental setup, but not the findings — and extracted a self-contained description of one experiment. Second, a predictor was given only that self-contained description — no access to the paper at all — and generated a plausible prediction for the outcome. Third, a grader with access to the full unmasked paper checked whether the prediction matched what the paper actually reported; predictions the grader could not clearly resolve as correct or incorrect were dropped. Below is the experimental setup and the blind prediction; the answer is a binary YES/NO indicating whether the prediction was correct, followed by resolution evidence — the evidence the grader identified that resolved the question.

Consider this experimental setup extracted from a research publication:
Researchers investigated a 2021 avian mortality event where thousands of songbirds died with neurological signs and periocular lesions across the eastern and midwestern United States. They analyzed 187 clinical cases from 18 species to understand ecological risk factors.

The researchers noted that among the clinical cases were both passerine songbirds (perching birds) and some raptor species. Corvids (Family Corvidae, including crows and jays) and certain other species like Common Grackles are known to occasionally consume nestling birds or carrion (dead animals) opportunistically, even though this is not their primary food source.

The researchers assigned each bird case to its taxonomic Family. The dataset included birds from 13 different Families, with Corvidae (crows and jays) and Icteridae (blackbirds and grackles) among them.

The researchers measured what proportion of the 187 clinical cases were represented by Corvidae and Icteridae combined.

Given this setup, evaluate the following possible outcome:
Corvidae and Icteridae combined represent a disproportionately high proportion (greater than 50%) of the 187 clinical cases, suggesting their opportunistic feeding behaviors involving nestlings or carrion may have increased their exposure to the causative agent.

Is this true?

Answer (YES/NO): YES